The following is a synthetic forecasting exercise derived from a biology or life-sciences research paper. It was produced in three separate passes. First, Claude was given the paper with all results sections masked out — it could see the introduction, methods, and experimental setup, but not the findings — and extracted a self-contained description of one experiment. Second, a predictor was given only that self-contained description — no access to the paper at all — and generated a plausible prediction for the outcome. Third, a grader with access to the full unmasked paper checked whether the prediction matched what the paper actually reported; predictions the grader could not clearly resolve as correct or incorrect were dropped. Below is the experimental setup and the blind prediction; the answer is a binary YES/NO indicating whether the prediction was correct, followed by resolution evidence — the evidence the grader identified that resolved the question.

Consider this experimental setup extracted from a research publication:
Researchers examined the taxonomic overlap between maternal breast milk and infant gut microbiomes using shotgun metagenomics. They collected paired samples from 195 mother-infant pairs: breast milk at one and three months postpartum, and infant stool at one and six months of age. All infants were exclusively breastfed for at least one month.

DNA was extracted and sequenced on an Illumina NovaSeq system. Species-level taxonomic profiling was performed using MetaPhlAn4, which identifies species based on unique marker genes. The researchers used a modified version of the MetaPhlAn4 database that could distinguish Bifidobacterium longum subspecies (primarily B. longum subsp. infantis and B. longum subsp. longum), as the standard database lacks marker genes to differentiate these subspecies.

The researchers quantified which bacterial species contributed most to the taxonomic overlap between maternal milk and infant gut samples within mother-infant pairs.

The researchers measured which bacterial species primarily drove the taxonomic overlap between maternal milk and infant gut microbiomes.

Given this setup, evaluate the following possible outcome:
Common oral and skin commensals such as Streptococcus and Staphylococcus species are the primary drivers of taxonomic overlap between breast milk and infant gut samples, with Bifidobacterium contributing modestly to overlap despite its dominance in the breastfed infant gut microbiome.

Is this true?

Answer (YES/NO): NO